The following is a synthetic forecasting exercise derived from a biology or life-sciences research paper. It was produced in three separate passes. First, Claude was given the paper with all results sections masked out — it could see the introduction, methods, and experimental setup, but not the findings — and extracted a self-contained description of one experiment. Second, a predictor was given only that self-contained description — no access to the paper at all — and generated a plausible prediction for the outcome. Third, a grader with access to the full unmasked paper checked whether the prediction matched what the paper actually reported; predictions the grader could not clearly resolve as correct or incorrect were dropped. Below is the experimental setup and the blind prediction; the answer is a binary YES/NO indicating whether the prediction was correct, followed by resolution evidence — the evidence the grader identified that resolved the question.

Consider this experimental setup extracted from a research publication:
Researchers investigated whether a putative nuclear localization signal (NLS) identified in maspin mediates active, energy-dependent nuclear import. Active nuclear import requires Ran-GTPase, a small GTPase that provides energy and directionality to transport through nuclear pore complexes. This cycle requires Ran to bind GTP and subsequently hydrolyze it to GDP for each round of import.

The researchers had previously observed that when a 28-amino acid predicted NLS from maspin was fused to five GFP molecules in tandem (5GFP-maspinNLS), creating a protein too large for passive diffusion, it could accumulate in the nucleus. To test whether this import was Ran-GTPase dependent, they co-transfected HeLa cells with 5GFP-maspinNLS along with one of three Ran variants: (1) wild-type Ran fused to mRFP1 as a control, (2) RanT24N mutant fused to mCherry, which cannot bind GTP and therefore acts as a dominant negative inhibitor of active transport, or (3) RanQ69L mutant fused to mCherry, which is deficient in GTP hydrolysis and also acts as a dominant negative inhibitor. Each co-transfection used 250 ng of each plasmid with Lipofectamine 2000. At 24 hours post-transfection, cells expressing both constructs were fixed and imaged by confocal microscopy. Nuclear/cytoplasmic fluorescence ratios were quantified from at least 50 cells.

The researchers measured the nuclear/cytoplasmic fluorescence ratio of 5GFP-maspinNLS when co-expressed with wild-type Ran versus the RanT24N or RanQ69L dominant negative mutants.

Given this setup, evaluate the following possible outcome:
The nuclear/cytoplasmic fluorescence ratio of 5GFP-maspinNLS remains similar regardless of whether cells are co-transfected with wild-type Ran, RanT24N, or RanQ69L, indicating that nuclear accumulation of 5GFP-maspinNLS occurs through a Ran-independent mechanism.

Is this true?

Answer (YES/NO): NO